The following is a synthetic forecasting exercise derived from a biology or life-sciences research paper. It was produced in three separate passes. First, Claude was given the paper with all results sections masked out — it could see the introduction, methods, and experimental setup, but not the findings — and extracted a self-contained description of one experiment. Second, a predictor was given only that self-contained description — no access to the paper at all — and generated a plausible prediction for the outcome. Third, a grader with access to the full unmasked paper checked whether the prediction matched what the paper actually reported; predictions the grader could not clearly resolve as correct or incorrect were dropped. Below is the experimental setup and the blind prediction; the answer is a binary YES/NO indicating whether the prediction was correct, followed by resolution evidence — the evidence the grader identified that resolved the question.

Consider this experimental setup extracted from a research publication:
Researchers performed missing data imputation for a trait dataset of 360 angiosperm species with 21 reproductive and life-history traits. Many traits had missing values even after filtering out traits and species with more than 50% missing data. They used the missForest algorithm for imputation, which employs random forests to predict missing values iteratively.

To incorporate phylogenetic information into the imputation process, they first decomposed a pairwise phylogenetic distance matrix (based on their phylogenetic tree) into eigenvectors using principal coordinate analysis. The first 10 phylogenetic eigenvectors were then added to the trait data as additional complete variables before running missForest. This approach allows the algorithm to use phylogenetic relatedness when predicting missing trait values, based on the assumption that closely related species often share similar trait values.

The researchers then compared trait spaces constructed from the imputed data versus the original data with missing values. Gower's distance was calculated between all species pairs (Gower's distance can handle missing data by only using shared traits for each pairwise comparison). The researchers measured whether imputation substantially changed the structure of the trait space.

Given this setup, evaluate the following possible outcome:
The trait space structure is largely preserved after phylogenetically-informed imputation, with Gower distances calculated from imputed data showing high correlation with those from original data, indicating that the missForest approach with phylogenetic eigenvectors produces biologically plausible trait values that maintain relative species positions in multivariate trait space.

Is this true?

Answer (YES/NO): YES